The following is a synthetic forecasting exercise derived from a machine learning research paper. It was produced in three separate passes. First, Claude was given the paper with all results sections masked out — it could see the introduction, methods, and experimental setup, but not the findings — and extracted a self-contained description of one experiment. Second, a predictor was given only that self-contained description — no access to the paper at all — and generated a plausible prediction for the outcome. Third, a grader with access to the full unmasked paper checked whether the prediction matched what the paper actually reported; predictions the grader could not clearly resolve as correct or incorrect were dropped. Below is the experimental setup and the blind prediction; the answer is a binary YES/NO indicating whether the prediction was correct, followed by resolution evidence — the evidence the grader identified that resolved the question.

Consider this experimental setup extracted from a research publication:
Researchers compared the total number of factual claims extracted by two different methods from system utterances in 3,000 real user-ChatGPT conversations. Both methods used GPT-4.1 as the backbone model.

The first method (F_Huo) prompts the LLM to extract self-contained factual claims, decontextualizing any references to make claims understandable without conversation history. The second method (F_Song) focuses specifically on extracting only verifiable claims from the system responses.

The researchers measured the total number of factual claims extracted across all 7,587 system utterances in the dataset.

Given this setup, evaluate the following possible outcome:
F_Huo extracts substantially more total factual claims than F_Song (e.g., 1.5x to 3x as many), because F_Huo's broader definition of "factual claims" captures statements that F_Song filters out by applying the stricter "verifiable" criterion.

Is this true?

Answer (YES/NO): NO